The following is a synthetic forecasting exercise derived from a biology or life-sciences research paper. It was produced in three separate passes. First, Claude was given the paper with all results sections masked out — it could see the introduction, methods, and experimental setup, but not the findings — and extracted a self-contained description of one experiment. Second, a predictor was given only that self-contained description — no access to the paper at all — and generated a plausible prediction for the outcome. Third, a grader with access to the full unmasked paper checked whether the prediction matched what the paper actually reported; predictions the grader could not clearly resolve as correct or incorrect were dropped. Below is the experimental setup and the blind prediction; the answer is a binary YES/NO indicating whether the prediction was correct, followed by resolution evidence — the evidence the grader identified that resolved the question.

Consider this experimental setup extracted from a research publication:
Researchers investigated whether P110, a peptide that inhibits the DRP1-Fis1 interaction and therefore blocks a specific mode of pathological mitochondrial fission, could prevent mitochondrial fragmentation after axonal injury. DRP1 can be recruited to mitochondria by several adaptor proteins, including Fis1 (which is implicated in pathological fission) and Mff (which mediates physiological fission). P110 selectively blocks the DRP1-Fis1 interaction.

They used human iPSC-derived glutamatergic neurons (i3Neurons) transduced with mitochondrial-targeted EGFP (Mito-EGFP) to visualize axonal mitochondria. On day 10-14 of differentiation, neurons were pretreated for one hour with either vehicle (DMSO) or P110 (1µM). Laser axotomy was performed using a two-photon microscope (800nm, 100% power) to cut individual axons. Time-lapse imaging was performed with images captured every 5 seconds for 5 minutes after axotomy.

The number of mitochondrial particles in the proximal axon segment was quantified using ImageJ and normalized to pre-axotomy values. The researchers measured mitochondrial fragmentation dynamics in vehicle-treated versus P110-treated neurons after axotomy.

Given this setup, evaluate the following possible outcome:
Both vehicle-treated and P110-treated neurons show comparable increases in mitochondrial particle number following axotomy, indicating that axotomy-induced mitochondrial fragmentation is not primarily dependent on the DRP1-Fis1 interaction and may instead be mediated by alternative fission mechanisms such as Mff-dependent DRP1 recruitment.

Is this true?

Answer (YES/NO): NO